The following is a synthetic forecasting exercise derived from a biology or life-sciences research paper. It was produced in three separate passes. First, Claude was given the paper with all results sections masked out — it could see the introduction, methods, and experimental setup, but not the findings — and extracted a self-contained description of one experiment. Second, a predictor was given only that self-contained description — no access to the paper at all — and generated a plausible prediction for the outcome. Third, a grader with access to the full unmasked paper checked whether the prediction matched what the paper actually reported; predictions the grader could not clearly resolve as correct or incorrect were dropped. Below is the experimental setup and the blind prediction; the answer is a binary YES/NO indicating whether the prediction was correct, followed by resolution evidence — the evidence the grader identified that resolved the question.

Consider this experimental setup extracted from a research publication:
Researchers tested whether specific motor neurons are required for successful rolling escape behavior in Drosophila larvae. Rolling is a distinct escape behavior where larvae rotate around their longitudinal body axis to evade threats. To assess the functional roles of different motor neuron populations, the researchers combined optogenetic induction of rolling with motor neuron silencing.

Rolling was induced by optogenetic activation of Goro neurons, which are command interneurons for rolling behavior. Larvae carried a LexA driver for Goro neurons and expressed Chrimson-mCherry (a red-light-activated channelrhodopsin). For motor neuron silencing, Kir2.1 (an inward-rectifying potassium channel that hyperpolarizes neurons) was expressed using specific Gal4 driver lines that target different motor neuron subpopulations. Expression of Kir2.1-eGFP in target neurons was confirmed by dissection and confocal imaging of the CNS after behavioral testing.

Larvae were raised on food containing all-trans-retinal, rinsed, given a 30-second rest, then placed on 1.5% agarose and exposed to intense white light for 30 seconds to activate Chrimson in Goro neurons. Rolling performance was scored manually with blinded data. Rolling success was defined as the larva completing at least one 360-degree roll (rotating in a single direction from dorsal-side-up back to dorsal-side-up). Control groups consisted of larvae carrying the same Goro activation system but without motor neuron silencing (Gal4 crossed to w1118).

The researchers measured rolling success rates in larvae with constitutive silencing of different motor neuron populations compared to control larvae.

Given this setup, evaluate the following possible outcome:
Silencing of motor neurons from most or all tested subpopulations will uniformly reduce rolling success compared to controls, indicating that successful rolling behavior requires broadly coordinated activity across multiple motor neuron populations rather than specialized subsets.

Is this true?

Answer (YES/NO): NO